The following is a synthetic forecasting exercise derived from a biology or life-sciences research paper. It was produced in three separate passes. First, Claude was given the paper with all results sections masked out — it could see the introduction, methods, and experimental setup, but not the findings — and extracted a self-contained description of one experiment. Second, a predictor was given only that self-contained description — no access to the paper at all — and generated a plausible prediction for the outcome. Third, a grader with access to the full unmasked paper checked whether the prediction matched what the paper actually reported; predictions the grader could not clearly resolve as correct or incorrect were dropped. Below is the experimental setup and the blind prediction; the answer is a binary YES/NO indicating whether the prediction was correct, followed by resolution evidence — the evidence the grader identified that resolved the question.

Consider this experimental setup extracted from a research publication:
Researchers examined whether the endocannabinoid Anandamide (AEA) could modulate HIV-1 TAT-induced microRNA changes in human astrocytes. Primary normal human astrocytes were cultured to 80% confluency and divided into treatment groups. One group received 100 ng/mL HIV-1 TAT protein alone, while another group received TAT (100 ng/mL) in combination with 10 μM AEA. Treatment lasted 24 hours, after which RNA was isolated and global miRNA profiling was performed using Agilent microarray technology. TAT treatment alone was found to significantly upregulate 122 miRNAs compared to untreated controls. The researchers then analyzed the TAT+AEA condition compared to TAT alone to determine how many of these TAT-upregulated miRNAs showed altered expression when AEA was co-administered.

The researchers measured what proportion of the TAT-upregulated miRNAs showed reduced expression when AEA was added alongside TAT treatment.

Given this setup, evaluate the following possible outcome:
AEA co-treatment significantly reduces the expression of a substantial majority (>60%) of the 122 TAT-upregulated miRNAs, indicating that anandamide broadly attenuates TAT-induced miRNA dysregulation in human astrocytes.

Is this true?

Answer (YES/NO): NO